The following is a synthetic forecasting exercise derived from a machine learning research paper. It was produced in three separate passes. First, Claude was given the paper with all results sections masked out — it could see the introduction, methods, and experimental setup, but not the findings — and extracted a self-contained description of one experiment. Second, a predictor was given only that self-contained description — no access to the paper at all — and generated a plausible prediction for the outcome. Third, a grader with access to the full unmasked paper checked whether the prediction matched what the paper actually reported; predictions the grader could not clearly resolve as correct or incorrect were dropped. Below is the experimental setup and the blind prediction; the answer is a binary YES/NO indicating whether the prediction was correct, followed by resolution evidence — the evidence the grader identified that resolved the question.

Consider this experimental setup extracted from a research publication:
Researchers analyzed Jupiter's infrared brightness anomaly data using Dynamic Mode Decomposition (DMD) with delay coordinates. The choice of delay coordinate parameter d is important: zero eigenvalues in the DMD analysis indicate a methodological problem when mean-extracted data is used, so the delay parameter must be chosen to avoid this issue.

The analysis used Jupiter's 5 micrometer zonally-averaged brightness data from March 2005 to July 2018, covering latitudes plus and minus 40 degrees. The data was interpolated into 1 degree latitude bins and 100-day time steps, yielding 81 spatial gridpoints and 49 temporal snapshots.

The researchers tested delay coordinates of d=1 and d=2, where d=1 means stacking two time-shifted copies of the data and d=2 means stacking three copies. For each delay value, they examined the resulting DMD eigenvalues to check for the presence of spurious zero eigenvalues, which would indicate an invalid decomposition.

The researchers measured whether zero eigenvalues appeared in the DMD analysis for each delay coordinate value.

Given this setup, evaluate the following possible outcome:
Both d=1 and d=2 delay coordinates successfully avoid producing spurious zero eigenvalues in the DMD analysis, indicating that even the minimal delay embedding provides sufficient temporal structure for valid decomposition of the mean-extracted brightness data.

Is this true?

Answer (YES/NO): NO